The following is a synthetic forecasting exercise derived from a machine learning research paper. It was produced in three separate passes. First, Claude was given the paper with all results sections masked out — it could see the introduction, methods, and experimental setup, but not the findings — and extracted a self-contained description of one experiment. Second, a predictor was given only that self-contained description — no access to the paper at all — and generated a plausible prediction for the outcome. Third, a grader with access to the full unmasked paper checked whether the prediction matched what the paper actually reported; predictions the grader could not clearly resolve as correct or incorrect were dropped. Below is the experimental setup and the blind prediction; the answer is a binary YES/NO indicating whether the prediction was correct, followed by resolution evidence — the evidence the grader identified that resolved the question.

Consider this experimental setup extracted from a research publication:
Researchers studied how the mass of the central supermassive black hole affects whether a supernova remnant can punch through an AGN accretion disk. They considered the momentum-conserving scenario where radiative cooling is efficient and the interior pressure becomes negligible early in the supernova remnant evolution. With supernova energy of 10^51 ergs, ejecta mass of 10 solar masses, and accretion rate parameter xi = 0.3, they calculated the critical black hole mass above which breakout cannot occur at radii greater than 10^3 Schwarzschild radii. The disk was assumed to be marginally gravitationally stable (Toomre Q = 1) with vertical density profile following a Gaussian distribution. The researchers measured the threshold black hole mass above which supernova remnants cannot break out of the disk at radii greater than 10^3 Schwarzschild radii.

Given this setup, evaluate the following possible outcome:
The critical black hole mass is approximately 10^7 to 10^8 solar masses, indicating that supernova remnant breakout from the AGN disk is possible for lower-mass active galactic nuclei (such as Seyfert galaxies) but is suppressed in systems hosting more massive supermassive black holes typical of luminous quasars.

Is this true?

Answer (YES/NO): NO